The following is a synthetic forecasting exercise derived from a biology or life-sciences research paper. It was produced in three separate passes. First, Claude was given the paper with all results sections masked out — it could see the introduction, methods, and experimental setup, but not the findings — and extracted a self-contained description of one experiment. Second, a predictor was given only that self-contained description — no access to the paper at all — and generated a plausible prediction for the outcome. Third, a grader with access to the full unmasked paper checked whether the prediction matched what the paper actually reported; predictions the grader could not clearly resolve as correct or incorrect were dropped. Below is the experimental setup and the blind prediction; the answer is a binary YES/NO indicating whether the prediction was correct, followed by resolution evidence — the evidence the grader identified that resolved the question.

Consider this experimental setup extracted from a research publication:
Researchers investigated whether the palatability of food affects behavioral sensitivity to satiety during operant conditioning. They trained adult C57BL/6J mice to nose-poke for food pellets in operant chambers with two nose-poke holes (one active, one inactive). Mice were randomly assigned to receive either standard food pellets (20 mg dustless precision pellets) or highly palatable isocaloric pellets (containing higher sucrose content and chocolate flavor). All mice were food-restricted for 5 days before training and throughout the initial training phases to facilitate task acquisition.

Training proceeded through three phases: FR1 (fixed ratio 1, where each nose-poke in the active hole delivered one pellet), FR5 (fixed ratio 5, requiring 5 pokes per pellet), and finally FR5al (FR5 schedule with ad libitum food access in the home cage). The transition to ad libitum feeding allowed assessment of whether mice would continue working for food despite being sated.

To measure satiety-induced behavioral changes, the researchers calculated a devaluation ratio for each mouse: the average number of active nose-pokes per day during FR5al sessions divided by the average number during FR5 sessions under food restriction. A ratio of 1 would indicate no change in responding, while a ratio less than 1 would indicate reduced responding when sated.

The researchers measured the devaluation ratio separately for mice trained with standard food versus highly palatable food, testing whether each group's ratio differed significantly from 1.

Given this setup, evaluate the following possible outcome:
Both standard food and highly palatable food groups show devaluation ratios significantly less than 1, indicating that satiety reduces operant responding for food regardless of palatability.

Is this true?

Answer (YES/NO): NO